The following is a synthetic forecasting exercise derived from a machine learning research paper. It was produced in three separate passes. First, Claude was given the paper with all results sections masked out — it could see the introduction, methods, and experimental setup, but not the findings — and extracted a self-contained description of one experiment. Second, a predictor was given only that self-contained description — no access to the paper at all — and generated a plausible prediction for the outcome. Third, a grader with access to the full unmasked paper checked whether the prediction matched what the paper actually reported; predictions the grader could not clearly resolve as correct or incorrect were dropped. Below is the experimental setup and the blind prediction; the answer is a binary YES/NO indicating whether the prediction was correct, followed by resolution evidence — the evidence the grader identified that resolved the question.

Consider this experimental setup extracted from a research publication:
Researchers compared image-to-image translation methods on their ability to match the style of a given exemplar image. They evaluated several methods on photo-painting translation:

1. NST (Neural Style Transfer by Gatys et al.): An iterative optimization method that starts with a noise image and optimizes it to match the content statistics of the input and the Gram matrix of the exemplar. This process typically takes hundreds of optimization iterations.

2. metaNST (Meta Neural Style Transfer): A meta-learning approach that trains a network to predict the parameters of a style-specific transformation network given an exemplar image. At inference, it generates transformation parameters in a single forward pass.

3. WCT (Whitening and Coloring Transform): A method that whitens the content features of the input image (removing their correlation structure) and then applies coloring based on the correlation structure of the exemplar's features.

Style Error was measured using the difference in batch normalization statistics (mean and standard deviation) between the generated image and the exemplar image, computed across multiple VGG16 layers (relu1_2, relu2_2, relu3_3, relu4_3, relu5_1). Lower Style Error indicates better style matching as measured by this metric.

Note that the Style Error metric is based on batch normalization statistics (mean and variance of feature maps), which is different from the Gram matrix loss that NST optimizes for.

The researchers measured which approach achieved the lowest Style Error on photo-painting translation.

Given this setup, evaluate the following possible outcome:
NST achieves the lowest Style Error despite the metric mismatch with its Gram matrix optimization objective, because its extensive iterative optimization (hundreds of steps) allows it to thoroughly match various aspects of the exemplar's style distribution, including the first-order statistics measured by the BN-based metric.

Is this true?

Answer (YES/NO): NO